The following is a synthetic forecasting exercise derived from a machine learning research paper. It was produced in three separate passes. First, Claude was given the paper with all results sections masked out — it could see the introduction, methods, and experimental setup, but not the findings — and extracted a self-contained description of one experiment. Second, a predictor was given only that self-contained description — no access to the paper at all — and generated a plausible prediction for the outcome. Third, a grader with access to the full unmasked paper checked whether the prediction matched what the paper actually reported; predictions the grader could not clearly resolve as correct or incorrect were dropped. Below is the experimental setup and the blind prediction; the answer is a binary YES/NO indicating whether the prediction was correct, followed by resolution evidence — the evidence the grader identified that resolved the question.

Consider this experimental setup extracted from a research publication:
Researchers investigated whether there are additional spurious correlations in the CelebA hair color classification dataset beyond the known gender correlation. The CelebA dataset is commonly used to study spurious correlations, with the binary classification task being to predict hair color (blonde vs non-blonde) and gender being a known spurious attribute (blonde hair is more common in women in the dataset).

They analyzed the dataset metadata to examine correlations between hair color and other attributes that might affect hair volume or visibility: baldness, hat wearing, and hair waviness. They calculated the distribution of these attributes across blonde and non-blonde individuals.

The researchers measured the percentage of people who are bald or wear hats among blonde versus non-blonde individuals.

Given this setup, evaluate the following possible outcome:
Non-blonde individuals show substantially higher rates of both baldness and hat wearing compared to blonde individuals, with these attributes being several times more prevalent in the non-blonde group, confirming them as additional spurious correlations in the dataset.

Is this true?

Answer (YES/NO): NO